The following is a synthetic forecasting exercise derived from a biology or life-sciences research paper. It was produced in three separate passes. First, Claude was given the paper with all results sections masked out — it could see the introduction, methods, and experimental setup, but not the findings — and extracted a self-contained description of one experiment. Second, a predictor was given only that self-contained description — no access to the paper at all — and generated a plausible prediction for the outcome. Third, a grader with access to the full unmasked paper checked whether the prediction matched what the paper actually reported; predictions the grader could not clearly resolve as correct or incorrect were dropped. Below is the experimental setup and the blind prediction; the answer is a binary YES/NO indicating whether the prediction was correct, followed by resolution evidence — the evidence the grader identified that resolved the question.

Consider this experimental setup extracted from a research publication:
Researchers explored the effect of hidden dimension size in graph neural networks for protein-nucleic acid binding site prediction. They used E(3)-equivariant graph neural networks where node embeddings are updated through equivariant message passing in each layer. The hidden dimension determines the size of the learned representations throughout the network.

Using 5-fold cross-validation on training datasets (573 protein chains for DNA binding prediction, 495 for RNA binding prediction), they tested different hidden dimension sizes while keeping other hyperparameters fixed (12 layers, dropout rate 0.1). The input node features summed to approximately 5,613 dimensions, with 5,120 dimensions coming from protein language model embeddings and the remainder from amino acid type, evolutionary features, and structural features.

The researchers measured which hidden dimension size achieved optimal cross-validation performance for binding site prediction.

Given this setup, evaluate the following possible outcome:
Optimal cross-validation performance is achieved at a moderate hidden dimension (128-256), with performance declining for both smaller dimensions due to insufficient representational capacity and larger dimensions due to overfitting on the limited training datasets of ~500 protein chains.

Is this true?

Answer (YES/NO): NO